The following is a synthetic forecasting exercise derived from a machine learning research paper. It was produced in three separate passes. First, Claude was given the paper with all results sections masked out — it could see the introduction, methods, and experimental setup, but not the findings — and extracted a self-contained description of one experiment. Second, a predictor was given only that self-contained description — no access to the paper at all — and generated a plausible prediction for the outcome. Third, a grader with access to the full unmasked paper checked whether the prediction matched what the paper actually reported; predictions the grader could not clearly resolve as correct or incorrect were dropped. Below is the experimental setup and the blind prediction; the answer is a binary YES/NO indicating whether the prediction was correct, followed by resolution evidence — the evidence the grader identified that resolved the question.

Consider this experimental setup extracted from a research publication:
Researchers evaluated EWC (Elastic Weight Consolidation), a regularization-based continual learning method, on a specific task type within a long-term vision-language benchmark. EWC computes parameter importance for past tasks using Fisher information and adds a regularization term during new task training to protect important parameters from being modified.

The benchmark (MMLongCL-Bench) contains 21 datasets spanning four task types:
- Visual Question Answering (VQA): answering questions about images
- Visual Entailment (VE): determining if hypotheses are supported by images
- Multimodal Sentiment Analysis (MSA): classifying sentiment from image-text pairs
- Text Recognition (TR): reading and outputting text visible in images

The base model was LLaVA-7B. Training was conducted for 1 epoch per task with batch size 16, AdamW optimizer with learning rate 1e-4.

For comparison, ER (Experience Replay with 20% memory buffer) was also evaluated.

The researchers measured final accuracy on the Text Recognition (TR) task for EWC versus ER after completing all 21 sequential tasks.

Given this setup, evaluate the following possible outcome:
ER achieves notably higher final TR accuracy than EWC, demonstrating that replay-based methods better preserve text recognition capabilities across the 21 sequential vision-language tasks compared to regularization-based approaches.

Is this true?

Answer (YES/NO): NO